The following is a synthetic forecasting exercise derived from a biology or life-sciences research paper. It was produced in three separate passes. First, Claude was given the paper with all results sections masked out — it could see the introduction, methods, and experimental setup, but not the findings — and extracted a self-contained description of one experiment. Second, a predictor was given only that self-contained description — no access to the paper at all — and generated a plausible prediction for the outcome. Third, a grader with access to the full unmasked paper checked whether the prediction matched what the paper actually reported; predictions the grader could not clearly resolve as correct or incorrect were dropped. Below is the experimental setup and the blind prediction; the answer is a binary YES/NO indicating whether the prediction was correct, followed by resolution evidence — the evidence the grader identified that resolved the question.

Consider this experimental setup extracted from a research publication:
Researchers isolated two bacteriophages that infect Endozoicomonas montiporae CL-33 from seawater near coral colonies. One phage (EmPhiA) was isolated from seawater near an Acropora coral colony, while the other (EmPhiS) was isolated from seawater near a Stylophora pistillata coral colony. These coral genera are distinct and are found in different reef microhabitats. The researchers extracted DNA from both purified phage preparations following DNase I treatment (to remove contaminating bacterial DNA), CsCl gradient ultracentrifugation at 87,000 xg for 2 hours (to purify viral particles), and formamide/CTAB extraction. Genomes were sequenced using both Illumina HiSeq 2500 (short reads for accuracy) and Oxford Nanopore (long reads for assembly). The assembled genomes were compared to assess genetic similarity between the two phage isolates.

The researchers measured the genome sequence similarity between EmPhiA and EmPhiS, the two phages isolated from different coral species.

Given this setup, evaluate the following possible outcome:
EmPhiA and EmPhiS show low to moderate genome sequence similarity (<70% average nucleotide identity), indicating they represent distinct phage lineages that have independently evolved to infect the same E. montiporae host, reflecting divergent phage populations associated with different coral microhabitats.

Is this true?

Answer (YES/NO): NO